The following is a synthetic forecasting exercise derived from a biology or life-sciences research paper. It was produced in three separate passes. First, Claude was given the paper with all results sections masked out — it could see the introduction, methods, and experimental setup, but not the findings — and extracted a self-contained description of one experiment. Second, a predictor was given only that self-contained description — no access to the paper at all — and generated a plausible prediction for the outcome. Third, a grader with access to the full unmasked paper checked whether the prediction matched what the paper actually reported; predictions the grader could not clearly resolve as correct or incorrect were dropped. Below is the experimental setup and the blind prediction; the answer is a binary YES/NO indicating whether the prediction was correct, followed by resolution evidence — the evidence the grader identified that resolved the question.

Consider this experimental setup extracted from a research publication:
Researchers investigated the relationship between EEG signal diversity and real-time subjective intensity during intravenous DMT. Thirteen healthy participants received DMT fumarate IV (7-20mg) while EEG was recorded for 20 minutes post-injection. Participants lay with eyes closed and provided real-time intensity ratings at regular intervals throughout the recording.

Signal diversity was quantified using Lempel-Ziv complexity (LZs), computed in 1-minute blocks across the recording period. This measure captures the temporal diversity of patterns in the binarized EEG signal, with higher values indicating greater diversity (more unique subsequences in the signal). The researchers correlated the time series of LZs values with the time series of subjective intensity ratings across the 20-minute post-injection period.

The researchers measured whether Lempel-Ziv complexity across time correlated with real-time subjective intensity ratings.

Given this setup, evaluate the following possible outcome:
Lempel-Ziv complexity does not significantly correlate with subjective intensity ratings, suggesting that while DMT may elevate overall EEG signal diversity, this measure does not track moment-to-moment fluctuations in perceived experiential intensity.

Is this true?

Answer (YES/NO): NO